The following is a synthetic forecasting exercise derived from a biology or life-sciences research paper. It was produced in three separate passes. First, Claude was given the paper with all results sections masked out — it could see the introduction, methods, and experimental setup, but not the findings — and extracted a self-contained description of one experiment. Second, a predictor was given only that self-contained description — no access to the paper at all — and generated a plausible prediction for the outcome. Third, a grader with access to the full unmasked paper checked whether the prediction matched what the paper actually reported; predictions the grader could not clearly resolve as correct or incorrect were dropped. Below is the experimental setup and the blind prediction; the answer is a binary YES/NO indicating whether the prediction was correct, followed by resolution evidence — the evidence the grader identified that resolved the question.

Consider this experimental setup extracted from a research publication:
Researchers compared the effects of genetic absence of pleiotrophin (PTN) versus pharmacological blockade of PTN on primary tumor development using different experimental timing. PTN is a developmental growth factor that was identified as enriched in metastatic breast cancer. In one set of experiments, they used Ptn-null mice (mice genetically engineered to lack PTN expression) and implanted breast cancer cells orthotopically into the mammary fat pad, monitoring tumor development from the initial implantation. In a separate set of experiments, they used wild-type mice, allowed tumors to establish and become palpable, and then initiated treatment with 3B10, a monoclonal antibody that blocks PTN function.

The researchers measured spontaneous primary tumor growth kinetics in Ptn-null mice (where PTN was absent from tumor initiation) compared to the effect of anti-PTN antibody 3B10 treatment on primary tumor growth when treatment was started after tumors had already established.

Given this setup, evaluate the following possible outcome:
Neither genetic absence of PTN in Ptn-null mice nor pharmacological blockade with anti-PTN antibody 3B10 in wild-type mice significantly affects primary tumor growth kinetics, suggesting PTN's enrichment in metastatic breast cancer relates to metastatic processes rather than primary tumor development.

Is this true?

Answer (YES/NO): NO